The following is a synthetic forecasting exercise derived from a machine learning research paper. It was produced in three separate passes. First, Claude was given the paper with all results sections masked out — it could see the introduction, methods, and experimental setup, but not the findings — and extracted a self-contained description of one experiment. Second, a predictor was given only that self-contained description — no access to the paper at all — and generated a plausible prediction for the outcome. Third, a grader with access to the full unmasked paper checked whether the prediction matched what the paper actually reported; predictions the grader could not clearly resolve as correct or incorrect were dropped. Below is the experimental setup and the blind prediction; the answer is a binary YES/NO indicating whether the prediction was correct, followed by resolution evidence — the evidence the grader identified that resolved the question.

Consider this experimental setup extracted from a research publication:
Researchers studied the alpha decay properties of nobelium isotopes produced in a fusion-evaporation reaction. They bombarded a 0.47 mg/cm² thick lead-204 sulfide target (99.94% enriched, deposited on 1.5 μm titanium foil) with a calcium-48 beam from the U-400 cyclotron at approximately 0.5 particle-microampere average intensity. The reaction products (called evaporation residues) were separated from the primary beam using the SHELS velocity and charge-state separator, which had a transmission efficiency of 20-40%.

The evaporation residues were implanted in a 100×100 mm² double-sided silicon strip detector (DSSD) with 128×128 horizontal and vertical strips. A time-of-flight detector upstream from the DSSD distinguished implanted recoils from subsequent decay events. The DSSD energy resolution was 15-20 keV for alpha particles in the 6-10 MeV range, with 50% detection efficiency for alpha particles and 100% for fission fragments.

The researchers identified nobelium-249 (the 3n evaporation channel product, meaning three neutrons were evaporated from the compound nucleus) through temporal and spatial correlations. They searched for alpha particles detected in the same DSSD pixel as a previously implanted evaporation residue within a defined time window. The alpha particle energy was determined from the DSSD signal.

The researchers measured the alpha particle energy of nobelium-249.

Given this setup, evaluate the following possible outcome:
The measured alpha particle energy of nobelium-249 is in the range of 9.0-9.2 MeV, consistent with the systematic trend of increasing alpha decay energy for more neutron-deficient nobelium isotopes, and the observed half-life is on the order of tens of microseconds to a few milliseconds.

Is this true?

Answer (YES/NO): NO